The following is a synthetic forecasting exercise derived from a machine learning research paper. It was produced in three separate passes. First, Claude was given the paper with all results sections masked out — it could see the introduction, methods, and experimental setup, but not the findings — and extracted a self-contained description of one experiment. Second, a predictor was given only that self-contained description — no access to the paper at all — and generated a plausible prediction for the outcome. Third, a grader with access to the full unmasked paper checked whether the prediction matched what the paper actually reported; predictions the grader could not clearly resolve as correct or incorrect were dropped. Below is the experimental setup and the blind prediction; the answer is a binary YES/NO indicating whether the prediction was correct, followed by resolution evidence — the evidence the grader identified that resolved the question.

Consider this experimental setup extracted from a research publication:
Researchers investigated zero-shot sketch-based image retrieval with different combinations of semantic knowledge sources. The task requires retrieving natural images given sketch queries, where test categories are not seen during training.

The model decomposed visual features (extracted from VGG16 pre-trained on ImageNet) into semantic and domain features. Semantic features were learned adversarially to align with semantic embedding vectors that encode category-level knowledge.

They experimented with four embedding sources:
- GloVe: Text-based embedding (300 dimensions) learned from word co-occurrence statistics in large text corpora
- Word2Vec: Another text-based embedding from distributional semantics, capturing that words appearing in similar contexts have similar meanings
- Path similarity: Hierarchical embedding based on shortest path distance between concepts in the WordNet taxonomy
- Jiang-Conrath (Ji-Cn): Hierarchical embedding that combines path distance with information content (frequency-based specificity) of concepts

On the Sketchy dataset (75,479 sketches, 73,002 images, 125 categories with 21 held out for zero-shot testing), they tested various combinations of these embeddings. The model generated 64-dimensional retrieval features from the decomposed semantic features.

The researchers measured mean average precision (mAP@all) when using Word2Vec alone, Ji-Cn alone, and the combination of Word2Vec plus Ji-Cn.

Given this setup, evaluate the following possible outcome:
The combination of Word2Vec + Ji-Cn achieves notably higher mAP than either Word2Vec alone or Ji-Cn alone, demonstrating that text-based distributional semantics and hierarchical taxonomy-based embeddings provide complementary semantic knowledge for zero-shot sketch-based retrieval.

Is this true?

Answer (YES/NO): YES